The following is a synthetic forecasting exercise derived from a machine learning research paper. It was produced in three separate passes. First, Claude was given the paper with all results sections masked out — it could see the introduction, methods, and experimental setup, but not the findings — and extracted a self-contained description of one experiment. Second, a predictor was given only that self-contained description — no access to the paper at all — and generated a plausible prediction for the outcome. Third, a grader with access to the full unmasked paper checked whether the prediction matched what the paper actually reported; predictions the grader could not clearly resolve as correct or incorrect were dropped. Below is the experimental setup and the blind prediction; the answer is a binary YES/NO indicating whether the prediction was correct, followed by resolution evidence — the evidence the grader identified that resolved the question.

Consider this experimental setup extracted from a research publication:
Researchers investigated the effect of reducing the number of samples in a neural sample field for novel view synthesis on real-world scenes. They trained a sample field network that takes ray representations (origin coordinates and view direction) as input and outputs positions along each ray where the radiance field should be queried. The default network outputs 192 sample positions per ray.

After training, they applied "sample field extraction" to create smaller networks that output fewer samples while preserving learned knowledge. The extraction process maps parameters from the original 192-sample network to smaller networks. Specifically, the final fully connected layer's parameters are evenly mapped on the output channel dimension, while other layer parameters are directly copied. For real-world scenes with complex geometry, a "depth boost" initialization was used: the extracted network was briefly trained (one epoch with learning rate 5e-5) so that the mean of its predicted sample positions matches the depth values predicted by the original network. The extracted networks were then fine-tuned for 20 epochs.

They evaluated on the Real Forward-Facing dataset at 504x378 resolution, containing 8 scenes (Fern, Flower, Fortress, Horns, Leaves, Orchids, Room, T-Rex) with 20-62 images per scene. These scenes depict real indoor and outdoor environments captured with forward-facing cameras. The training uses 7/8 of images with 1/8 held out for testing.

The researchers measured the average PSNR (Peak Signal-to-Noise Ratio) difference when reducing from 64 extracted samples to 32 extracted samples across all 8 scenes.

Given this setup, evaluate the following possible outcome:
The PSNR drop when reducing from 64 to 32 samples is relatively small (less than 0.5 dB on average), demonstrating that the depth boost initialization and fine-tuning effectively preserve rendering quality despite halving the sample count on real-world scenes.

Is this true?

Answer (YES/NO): NO